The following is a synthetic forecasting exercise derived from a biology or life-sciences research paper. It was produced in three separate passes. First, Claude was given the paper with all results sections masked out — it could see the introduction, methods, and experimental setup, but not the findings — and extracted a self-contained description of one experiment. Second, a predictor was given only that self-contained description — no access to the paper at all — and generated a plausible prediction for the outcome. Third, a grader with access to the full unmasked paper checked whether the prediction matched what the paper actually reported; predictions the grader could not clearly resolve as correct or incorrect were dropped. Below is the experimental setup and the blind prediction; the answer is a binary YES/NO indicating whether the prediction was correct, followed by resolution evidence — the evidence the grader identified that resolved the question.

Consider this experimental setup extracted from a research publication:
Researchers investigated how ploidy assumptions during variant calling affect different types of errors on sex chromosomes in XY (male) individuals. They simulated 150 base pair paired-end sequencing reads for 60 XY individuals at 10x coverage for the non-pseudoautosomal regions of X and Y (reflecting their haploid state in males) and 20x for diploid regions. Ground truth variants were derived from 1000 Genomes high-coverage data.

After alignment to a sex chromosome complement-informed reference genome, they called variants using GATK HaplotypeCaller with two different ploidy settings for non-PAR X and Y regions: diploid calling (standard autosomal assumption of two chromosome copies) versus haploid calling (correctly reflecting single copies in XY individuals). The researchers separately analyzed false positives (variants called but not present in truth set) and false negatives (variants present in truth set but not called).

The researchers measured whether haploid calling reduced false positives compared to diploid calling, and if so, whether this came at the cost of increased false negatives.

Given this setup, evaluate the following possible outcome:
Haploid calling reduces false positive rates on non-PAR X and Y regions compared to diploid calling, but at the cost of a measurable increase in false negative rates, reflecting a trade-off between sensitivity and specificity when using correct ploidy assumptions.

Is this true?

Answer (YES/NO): NO